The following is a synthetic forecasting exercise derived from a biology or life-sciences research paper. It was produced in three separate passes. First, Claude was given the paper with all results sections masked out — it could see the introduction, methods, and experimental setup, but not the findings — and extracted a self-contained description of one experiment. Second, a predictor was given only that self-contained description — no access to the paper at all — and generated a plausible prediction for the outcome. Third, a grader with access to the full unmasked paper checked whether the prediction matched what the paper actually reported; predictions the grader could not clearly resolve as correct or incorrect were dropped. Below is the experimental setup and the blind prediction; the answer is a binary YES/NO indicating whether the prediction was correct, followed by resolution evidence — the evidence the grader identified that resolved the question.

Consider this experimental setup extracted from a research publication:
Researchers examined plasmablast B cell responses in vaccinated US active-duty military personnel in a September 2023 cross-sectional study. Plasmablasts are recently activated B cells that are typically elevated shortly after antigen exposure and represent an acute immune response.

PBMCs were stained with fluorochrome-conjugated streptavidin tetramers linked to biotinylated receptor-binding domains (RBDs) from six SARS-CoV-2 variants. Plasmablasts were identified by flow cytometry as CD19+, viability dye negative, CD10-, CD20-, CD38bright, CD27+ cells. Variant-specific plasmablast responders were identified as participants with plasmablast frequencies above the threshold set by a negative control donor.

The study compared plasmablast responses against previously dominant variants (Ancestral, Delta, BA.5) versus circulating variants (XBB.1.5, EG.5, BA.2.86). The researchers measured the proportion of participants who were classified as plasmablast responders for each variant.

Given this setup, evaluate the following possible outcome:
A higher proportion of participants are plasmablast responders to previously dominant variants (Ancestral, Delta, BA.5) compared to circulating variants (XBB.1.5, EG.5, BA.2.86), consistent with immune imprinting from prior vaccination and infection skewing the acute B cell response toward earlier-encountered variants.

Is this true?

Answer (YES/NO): YES